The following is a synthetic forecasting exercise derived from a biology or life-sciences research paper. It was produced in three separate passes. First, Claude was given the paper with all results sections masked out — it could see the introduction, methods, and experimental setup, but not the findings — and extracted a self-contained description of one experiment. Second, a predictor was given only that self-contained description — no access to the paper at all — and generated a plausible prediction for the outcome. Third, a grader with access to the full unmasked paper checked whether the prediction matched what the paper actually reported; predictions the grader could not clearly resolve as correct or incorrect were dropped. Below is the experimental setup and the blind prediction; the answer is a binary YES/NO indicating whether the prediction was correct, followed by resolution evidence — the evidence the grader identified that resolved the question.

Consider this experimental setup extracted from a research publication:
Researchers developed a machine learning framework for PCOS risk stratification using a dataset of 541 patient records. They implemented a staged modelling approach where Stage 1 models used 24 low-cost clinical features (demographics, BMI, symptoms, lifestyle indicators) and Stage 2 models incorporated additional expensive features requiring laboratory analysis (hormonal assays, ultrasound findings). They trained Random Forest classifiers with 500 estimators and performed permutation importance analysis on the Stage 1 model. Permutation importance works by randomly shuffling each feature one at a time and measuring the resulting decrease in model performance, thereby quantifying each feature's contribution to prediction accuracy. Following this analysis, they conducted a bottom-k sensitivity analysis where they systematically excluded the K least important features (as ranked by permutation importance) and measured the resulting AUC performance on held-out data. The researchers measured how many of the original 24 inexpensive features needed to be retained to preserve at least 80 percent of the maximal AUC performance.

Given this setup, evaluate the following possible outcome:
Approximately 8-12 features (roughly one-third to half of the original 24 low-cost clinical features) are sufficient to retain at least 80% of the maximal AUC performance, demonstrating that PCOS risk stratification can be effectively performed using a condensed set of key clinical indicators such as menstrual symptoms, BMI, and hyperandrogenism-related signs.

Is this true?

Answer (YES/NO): YES